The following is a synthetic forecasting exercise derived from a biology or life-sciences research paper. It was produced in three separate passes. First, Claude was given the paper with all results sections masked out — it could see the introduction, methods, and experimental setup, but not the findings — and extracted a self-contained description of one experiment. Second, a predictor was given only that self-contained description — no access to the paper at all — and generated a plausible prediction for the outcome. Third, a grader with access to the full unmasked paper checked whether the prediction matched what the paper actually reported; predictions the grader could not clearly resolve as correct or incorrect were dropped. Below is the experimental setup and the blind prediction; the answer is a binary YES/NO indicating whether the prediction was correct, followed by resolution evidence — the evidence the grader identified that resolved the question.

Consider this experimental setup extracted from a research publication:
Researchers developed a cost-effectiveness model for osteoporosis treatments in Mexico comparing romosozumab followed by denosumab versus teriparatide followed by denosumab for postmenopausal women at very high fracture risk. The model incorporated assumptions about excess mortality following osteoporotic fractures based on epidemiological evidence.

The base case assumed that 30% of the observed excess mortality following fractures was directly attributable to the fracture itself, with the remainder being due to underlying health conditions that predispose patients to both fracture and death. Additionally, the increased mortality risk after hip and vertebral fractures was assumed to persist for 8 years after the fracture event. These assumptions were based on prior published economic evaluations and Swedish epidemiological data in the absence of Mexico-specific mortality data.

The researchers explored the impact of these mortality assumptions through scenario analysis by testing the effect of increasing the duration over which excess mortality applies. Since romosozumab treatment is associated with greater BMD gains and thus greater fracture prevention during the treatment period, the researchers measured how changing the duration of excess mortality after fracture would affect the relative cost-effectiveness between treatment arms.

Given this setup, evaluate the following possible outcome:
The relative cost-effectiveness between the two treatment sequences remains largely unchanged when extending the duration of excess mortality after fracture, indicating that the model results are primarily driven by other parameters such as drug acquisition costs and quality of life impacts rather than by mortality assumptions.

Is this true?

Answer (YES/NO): NO